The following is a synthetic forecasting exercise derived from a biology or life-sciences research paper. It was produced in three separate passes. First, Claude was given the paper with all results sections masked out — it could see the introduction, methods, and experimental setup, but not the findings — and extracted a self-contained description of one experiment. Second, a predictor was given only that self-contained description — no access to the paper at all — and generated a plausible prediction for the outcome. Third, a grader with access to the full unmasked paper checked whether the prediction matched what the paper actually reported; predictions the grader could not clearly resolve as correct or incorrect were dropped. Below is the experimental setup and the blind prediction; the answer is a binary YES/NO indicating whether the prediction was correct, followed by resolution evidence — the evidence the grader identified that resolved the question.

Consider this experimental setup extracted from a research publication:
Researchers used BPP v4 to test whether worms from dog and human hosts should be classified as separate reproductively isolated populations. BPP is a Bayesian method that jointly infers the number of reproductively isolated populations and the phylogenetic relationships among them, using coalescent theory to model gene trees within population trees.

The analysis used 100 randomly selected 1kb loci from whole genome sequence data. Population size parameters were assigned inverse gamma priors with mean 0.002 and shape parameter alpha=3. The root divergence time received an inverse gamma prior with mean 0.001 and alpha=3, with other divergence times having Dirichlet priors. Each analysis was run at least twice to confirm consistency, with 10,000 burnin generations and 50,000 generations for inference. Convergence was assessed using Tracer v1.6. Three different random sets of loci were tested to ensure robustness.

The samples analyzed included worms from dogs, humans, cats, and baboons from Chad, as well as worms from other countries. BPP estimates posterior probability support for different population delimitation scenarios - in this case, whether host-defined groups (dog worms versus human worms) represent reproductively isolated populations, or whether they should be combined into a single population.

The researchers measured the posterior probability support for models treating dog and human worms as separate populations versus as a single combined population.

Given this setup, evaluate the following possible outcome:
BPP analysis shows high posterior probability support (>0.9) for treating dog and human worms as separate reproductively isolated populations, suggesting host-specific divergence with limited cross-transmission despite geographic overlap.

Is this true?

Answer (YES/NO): NO